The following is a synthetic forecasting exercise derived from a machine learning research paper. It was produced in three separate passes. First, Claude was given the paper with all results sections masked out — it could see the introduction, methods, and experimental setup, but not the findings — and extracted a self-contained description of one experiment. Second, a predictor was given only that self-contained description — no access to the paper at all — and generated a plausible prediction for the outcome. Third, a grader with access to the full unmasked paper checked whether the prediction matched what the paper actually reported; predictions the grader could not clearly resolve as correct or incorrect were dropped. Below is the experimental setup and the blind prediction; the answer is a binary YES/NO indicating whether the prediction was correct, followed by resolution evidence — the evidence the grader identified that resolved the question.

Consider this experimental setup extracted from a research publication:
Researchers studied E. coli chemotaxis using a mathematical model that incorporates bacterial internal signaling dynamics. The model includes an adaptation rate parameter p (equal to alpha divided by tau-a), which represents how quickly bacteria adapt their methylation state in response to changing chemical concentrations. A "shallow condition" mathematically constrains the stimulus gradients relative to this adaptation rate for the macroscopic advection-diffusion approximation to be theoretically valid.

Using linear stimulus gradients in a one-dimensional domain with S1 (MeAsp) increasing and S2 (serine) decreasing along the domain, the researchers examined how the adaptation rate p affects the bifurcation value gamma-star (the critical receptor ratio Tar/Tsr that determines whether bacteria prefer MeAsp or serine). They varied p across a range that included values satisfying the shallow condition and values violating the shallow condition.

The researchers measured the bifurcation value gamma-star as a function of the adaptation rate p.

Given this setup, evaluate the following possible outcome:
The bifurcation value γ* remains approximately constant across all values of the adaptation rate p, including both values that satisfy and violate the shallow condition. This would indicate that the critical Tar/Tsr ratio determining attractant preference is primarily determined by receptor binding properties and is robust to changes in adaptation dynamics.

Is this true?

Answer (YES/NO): YES